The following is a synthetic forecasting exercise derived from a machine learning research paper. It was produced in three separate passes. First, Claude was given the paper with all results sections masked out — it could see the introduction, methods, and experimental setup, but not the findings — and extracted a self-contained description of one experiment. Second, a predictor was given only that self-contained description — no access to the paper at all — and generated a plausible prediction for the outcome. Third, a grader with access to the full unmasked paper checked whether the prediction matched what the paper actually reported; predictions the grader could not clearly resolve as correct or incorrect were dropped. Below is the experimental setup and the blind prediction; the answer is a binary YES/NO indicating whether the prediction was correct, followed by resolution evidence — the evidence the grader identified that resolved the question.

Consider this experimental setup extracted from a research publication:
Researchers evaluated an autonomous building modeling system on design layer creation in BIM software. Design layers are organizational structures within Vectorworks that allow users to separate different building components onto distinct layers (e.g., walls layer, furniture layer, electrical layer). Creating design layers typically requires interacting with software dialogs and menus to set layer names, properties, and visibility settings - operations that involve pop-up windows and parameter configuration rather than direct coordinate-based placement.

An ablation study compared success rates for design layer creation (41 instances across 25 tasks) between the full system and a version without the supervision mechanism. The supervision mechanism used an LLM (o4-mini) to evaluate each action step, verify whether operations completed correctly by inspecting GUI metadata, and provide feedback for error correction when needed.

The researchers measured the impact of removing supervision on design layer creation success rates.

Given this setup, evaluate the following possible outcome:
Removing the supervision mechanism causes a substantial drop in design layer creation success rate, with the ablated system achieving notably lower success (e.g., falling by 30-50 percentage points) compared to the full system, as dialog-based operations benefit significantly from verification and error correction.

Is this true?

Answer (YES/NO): NO